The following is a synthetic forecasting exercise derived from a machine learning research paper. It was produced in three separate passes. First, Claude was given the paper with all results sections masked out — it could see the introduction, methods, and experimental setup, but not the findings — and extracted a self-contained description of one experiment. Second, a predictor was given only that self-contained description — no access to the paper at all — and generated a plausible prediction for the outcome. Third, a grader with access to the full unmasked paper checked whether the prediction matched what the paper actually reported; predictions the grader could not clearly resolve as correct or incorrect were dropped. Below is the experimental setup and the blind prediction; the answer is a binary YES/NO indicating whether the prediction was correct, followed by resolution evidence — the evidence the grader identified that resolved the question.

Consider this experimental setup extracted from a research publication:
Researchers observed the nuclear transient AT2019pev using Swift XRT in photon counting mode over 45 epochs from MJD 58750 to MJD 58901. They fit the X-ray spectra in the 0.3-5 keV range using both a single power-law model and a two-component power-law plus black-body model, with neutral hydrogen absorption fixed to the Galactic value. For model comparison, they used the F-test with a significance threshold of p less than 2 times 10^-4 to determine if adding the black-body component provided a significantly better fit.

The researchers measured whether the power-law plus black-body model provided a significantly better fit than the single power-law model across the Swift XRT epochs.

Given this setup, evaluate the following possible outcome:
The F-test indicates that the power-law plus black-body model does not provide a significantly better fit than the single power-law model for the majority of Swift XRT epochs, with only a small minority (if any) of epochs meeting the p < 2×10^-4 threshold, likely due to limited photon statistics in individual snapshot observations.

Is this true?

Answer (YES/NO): YES